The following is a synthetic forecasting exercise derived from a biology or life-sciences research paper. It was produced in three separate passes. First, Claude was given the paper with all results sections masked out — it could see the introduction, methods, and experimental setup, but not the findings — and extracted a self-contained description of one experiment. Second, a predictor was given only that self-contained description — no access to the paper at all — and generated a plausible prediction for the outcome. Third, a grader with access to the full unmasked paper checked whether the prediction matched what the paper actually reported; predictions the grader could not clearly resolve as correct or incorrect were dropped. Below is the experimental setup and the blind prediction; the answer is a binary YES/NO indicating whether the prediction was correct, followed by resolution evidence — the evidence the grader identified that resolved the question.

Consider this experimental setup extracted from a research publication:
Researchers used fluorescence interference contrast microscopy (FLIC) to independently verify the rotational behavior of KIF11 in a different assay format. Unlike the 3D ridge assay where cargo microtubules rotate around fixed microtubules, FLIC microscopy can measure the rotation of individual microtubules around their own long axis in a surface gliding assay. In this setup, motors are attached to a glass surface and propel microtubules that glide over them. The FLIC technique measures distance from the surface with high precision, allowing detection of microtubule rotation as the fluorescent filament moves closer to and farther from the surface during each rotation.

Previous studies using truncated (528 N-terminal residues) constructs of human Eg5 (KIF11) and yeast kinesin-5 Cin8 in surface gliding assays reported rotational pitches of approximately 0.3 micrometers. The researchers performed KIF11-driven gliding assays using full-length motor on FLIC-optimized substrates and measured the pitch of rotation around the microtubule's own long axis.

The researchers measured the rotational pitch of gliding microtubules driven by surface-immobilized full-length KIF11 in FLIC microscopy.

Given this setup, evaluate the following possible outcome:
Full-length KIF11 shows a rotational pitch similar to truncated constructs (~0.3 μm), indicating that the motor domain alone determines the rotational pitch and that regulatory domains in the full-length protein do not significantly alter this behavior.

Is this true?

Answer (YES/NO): NO